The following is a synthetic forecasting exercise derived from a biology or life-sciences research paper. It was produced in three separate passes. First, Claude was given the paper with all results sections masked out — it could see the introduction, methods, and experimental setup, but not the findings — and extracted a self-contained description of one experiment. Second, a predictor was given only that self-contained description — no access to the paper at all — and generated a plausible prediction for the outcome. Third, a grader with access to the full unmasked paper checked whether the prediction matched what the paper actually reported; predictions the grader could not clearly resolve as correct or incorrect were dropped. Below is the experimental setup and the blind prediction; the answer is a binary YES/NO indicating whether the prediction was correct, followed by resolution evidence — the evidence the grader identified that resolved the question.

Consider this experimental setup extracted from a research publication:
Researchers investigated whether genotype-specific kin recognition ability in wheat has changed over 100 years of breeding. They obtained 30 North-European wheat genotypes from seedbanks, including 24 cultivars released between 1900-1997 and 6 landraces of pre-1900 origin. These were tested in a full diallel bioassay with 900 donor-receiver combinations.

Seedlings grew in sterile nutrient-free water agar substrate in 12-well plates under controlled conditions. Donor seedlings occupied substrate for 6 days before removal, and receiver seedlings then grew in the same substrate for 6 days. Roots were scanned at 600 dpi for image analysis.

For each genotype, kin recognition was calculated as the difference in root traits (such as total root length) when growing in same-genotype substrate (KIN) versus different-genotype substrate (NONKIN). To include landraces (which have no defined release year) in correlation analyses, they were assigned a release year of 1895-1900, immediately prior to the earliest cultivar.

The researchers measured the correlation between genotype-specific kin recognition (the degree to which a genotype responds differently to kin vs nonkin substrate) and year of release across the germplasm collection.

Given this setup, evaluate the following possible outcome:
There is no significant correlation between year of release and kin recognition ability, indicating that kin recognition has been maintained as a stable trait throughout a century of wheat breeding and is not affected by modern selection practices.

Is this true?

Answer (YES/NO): YES